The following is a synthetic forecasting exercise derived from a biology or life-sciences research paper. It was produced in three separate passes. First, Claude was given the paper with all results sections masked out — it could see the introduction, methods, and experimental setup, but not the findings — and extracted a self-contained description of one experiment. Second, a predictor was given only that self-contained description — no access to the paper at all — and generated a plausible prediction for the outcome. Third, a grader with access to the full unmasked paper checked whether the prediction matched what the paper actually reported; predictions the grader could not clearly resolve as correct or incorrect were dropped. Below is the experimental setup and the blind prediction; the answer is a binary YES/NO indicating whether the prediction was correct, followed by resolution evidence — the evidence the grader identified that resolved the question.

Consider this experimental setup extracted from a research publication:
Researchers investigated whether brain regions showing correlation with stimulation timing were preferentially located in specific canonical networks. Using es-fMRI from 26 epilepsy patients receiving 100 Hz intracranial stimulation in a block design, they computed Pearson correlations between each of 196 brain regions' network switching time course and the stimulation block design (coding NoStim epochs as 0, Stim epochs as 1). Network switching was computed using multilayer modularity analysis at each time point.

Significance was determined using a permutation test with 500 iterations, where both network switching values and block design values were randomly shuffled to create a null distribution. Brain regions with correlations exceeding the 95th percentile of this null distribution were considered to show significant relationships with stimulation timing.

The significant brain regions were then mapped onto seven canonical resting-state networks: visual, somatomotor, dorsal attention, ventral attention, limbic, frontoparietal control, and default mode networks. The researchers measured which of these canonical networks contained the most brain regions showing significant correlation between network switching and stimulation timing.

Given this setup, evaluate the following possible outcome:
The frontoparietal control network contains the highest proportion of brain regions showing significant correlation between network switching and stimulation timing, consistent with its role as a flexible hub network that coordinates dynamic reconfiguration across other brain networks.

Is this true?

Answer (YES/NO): NO